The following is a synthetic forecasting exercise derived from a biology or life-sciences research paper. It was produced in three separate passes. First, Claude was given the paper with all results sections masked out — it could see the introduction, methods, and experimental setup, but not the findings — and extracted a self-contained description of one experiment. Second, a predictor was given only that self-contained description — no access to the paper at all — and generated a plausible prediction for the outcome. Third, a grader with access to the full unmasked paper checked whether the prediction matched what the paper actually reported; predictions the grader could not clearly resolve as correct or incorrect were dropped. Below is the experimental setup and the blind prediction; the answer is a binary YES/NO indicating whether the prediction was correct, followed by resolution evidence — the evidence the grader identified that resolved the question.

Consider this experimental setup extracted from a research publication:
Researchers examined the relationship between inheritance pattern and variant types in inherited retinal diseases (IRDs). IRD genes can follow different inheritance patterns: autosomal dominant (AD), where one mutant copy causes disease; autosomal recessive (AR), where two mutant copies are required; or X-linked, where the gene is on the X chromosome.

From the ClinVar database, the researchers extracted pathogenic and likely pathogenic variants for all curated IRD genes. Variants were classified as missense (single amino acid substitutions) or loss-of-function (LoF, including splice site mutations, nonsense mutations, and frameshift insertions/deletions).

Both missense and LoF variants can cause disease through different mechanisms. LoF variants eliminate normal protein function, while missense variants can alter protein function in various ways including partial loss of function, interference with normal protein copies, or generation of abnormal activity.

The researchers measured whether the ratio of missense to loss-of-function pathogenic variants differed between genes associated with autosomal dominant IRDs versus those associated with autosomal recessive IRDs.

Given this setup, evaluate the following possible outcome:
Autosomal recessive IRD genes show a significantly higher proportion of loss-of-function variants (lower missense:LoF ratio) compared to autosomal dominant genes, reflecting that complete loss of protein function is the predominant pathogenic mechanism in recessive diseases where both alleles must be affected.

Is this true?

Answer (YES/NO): YES